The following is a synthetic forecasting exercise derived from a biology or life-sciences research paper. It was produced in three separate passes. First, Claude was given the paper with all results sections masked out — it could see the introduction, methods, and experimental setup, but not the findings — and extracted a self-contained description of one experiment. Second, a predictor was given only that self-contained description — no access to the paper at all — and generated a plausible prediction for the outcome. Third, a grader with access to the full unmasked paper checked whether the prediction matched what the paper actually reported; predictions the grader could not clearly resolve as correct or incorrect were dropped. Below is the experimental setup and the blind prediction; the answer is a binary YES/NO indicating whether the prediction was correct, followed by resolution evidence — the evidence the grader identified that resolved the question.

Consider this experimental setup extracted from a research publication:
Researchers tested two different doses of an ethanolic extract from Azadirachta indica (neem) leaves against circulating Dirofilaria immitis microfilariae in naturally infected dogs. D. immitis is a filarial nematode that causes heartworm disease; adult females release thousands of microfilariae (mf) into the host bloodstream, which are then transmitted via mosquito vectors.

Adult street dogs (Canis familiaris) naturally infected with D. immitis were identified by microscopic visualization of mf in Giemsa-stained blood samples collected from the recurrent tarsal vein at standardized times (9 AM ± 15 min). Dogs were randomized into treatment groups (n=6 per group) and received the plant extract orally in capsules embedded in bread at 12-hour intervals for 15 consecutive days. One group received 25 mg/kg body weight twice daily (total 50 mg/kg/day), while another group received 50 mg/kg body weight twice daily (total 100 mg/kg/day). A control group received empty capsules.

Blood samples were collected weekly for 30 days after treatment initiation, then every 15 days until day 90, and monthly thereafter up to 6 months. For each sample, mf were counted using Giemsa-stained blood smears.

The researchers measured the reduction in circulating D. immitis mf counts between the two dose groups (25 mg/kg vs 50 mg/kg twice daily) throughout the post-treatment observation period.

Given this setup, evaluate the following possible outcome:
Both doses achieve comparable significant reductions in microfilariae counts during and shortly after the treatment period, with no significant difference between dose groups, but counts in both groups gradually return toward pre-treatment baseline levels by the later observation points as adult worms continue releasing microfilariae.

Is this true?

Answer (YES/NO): NO